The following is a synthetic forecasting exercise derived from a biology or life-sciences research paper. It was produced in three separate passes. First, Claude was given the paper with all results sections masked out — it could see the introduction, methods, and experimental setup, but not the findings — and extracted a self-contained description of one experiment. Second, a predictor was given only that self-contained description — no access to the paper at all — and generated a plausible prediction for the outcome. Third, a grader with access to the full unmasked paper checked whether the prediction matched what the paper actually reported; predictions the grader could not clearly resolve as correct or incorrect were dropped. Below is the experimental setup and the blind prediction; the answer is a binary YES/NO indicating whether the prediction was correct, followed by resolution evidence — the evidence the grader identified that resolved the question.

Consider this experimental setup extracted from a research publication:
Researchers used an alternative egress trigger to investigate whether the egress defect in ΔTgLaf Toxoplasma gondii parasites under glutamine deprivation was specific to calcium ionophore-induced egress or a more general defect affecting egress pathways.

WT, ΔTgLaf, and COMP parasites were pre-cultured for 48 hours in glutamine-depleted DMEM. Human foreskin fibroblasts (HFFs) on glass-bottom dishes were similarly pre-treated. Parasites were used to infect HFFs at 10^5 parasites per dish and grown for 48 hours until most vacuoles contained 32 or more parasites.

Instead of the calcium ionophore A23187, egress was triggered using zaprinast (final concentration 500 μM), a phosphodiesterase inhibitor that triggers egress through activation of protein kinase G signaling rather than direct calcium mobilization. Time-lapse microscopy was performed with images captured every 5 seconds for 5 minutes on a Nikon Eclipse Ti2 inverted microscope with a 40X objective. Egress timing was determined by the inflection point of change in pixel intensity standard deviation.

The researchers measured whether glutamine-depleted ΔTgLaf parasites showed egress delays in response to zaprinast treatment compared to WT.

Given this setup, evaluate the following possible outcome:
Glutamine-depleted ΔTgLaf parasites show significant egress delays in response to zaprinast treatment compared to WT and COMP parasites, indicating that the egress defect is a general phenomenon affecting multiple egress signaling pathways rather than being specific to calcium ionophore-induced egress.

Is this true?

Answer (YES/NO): NO